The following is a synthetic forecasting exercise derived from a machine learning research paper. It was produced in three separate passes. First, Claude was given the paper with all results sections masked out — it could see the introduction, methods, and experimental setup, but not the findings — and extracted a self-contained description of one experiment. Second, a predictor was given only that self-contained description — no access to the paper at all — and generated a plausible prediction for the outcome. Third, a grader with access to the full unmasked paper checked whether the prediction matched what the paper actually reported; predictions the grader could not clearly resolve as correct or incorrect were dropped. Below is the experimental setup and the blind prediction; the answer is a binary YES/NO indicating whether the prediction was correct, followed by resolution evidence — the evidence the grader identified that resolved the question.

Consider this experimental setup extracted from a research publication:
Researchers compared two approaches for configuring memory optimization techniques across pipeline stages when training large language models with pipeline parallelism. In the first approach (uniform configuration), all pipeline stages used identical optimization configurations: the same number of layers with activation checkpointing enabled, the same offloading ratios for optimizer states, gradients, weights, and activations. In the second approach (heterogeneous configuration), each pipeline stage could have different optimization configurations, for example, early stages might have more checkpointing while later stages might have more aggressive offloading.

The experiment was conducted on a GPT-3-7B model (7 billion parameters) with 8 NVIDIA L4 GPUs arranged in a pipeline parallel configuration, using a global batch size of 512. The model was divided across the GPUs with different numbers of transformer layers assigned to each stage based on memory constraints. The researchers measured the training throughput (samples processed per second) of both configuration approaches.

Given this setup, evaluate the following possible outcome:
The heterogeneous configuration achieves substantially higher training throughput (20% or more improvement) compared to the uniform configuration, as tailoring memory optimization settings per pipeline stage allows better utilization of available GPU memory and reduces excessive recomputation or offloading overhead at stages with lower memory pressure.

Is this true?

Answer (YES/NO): YES